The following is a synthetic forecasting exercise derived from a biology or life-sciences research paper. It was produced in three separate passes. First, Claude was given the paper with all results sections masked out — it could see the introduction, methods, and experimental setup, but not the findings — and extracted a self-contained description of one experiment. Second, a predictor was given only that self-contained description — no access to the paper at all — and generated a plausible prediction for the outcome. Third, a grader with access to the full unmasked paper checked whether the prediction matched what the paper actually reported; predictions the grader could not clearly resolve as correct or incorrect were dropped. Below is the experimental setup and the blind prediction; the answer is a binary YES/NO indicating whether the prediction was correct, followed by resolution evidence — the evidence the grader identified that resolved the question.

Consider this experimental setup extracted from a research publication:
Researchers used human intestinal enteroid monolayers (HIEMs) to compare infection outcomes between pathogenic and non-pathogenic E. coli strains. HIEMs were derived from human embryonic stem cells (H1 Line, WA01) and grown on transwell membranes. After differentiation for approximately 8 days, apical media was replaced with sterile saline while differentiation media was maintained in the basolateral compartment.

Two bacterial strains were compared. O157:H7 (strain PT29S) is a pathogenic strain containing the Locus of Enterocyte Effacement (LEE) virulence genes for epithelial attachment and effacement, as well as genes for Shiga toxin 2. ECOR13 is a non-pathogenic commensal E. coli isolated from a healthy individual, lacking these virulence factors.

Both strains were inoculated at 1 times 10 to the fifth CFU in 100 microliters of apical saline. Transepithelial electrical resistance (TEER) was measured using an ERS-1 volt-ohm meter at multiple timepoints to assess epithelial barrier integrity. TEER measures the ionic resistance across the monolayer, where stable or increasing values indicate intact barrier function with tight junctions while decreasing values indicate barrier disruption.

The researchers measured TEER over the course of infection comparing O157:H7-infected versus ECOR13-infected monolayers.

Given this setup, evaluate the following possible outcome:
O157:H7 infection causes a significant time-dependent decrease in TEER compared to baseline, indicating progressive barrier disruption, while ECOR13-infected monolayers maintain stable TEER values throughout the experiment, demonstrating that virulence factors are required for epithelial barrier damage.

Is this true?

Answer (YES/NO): YES